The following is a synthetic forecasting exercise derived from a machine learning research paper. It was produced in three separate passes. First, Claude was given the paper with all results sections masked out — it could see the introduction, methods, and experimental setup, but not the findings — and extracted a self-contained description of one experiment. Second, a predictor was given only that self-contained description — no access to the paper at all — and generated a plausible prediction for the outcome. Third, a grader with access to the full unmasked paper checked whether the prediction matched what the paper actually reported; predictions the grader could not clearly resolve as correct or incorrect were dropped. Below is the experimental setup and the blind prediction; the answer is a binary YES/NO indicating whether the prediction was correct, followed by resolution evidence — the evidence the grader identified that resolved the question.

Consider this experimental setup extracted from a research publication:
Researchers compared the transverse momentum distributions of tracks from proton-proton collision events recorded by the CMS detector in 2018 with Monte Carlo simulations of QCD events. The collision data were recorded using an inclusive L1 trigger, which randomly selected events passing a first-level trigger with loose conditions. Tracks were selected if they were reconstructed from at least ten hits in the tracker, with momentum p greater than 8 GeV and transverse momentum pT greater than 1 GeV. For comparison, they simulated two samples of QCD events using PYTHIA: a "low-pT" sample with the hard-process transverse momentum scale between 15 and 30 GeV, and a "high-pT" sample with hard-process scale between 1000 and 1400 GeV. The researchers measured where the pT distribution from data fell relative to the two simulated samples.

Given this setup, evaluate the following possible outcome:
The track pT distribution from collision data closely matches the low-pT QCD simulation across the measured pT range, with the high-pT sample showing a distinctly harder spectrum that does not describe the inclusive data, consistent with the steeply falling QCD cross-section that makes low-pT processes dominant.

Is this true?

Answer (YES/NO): NO